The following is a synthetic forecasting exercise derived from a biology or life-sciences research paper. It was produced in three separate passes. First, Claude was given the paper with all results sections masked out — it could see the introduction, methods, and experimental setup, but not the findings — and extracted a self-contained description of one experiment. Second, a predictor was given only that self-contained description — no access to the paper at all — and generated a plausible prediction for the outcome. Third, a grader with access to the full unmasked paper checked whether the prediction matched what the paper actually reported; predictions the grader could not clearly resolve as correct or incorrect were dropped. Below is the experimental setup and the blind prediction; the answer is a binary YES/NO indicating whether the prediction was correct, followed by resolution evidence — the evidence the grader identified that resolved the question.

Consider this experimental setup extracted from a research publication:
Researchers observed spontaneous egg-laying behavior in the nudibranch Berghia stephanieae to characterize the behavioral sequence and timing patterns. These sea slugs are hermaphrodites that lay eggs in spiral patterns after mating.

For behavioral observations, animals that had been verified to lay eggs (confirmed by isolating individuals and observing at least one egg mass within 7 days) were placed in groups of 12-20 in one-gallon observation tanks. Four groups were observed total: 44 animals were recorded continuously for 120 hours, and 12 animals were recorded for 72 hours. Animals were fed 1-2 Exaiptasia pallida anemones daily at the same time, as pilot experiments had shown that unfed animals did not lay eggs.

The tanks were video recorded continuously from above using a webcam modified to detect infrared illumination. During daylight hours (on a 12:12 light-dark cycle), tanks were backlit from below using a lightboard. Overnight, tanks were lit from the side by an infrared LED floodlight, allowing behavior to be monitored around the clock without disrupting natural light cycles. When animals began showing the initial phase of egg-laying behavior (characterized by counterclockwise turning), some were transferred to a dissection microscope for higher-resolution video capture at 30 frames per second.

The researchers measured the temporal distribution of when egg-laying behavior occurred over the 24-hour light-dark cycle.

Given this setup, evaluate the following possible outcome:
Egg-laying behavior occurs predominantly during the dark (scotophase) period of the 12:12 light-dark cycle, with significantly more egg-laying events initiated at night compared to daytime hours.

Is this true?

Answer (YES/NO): NO